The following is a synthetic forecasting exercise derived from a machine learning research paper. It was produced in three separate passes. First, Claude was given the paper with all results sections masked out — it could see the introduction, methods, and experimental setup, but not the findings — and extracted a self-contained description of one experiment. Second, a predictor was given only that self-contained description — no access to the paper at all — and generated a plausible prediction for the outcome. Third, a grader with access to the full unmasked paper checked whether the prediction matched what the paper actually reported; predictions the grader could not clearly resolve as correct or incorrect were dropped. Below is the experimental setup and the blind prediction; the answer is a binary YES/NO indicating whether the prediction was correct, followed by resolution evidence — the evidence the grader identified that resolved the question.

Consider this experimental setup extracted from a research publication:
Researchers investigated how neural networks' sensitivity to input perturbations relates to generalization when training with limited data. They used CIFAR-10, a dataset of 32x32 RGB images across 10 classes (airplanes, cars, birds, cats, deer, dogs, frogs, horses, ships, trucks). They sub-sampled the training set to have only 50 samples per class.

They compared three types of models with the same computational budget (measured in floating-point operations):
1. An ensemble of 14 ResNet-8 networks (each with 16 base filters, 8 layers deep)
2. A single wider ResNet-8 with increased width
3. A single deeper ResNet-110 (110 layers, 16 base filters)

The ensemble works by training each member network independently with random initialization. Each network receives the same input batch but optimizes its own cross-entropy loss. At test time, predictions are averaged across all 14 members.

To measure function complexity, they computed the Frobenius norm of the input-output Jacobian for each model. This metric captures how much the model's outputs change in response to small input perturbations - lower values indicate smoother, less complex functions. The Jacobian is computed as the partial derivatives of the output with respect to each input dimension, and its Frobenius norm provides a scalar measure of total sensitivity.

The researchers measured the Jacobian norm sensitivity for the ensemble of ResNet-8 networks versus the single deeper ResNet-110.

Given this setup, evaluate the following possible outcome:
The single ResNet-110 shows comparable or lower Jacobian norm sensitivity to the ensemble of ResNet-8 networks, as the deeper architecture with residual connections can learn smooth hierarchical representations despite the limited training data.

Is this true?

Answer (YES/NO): NO